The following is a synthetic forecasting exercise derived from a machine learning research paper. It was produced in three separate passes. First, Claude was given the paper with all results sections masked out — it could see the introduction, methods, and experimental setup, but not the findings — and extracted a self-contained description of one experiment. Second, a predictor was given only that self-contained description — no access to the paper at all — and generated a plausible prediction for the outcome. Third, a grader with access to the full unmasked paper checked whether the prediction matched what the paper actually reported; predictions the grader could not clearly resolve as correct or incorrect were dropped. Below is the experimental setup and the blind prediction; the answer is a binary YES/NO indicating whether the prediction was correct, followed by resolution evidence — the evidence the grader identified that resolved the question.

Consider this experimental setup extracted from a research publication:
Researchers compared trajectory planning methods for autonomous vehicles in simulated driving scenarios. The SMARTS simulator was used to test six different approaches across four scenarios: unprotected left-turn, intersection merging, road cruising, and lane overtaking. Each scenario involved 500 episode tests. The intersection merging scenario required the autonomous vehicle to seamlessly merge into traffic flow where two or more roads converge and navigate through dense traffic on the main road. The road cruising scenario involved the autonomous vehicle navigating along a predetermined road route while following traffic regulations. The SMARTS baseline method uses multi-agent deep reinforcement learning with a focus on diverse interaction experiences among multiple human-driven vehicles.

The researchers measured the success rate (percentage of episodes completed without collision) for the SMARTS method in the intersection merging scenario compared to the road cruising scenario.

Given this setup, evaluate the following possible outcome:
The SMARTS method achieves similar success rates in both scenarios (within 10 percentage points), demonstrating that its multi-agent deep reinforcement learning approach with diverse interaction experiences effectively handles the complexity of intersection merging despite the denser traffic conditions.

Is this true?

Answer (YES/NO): NO